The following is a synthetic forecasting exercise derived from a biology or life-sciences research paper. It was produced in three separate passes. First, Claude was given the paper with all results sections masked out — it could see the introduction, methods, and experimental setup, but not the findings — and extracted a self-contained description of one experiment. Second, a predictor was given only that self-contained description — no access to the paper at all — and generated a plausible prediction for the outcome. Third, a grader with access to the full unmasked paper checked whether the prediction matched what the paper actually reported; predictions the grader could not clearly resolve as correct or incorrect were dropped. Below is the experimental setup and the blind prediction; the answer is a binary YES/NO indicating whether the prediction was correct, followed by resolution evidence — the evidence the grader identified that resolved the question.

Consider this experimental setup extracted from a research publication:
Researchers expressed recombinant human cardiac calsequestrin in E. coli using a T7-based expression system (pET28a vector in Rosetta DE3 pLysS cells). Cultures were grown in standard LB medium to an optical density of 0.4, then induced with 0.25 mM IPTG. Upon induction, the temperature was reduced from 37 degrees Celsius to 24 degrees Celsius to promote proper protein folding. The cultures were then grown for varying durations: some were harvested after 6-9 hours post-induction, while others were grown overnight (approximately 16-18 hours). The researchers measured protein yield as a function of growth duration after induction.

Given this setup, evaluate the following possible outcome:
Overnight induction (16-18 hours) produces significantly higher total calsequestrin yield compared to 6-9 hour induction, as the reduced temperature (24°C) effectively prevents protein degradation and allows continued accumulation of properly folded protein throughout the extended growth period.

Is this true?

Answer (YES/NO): NO